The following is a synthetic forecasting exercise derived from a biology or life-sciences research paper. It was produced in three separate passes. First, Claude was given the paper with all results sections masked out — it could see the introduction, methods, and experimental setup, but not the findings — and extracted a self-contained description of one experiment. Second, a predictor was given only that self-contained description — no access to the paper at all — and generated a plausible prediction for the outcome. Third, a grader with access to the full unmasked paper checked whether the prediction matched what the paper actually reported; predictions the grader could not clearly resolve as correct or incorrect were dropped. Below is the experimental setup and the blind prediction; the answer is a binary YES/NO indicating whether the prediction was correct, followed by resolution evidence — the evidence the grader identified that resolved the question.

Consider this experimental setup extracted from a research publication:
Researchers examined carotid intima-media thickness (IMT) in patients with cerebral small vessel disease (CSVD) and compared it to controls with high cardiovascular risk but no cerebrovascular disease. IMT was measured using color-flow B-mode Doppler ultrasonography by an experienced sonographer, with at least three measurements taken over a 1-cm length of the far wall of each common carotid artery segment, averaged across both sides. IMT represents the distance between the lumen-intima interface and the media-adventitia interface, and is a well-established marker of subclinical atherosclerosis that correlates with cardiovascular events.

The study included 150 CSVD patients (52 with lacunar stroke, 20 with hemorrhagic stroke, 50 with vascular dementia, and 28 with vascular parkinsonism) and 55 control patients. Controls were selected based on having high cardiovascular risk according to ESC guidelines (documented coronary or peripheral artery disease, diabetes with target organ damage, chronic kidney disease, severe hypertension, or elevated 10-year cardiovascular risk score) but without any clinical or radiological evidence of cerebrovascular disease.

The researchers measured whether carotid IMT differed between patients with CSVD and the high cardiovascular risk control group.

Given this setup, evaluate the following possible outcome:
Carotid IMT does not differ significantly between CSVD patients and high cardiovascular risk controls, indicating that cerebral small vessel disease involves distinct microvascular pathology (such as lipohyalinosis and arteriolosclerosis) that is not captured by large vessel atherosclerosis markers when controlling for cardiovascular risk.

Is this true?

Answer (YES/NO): NO